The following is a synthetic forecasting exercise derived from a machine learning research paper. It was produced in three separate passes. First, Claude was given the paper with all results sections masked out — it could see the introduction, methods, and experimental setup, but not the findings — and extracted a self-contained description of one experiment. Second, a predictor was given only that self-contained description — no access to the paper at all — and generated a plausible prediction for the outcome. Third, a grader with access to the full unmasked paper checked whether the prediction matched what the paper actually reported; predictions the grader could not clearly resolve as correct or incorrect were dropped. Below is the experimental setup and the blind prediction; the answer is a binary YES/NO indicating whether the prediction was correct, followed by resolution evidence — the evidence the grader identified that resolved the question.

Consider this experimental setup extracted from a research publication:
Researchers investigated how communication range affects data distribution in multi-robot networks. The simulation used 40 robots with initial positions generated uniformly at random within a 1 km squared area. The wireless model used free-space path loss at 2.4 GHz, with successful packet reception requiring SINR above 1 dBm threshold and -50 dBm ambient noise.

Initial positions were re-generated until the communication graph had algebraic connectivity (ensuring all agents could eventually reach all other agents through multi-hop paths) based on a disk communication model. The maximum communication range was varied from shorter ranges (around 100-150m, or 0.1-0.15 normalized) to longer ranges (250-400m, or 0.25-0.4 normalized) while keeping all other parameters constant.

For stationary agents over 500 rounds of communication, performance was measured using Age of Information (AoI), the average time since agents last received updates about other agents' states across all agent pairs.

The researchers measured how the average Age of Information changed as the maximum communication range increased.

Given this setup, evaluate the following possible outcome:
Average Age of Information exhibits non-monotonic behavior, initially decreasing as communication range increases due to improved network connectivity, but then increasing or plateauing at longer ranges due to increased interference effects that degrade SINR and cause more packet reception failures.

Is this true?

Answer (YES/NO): NO